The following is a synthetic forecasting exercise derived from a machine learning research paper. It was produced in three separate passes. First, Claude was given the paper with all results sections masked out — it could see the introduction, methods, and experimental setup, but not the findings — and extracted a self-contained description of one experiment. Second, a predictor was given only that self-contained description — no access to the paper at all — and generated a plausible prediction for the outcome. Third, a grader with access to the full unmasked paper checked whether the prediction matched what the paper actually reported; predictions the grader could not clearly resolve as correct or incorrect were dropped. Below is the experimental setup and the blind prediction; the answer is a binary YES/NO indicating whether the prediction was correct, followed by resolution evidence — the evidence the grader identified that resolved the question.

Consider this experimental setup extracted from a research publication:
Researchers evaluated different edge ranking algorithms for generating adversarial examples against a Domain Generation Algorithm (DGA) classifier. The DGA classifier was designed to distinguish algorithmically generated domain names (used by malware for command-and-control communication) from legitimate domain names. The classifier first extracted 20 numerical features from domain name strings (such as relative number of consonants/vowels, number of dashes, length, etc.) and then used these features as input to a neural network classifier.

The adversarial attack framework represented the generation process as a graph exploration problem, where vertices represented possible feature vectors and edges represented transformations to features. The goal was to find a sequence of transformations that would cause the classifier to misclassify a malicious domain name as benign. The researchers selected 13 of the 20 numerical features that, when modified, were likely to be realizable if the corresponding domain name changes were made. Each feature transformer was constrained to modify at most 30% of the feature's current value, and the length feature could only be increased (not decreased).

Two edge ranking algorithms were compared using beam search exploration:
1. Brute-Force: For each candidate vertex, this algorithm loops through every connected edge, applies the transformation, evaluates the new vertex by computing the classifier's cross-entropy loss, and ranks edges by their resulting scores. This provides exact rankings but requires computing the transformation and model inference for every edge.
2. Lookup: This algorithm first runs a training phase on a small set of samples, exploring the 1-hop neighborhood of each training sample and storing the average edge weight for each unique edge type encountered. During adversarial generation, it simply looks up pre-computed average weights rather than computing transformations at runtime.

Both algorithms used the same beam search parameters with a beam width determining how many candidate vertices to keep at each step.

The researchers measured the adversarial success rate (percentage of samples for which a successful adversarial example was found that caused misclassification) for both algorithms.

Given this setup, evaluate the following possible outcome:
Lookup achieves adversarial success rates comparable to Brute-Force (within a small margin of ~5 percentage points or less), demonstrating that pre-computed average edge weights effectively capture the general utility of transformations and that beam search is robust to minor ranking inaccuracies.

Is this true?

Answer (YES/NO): NO